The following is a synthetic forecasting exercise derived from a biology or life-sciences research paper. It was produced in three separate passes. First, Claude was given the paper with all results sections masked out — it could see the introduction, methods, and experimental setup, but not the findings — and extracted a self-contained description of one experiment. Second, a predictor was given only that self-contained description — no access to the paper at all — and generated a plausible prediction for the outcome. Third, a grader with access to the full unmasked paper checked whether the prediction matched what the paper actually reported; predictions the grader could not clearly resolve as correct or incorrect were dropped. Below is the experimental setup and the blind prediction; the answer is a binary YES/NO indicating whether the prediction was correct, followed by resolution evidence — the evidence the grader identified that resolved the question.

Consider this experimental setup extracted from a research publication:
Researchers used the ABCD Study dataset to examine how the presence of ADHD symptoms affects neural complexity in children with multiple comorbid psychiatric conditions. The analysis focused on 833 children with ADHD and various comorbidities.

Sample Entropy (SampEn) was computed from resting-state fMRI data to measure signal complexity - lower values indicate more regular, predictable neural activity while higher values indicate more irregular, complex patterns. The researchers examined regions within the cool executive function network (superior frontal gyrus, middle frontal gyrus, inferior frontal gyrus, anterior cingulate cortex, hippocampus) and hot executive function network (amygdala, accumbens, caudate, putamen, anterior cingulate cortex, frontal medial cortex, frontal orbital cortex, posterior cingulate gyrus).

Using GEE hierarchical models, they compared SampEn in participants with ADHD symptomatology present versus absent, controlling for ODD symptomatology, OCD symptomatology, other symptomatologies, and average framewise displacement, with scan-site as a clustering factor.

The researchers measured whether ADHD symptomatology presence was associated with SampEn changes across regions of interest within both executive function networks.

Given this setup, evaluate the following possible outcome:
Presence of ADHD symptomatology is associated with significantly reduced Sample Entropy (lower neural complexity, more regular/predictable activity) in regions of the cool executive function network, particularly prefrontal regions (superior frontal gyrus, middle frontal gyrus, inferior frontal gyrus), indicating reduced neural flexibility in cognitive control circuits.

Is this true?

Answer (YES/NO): YES